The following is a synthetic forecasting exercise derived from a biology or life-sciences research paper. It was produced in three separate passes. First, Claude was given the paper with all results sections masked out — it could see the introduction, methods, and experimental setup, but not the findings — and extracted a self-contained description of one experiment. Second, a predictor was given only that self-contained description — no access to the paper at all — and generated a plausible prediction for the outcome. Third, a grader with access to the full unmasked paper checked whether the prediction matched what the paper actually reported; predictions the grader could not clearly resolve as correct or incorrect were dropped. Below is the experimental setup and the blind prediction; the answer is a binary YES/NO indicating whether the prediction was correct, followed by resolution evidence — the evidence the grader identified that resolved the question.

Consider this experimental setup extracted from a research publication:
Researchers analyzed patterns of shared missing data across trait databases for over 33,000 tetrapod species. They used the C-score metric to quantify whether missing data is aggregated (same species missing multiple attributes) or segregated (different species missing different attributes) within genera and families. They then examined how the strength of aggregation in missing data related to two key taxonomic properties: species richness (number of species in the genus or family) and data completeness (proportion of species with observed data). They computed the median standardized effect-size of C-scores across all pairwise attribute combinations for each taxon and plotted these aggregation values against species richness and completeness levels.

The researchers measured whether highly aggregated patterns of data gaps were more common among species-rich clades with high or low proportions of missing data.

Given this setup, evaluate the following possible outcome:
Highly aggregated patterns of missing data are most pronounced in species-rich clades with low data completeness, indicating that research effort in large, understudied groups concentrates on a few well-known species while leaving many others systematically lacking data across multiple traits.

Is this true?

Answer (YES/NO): NO